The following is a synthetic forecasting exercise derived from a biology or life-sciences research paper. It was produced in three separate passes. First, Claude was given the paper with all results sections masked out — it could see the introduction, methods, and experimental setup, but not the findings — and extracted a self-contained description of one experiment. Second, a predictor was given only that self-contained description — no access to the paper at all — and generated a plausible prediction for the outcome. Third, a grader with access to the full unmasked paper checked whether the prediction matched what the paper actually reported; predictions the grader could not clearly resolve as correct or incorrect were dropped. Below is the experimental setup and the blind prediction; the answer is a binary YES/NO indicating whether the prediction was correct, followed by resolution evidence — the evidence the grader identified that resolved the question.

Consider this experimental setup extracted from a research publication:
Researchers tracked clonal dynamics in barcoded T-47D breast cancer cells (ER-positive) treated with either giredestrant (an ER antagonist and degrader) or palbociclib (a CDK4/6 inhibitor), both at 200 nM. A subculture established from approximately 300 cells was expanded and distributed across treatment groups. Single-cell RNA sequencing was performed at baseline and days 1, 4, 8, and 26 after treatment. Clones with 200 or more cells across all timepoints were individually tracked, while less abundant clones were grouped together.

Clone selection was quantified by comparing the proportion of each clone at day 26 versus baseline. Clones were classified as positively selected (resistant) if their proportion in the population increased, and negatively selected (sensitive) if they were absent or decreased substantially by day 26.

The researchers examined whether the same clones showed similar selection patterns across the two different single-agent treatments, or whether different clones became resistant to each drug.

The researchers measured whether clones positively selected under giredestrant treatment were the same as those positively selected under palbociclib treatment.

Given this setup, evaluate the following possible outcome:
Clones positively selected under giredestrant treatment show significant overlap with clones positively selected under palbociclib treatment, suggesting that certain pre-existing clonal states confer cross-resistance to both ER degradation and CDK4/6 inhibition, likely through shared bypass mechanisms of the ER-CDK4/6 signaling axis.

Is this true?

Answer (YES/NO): NO